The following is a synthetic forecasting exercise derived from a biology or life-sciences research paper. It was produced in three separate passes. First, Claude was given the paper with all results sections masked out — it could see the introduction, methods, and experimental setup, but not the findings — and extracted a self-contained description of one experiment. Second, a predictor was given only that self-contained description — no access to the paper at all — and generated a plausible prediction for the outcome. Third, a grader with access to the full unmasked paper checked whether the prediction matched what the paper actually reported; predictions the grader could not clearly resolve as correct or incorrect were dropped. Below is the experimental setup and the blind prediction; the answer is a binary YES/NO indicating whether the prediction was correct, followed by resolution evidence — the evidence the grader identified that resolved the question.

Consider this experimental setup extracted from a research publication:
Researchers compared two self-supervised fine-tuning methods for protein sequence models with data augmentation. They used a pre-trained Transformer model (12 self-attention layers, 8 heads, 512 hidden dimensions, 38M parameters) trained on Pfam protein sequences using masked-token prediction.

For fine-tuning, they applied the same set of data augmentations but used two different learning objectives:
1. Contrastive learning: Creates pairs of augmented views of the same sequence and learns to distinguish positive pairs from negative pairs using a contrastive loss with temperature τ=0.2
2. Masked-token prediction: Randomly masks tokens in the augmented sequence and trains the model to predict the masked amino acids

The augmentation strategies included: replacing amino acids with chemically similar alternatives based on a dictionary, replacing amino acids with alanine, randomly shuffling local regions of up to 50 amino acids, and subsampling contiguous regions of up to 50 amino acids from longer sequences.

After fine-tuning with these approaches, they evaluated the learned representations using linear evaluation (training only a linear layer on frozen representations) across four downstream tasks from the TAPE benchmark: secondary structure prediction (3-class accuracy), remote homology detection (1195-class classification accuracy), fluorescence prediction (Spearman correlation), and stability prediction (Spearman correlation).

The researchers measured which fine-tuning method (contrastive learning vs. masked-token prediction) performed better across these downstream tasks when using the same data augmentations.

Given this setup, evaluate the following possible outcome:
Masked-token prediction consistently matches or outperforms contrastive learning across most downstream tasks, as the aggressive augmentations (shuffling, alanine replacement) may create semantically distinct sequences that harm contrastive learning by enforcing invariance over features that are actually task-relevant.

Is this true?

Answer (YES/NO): NO